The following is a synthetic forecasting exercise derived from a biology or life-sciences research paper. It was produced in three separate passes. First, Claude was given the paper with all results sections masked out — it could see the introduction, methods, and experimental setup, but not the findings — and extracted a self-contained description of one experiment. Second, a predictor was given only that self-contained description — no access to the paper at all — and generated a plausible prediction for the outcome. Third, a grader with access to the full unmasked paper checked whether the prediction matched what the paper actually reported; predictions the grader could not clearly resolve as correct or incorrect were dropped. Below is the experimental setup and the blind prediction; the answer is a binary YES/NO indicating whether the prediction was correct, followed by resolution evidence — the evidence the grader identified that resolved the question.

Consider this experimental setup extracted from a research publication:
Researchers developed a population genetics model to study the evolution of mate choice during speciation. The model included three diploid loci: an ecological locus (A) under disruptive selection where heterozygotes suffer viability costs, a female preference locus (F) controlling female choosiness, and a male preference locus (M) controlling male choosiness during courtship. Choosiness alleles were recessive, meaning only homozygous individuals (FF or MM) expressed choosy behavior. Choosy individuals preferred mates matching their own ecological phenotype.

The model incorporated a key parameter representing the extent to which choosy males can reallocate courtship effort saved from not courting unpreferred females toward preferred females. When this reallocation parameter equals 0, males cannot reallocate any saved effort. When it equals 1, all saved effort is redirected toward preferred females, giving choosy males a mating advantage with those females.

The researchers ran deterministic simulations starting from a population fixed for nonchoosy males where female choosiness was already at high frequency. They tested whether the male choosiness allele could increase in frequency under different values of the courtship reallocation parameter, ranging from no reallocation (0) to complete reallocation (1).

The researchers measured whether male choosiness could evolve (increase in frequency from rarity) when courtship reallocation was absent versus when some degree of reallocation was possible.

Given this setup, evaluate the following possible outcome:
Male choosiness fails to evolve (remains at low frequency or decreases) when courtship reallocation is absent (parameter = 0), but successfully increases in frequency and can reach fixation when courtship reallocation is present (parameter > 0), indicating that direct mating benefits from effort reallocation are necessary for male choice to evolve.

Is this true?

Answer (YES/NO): YES